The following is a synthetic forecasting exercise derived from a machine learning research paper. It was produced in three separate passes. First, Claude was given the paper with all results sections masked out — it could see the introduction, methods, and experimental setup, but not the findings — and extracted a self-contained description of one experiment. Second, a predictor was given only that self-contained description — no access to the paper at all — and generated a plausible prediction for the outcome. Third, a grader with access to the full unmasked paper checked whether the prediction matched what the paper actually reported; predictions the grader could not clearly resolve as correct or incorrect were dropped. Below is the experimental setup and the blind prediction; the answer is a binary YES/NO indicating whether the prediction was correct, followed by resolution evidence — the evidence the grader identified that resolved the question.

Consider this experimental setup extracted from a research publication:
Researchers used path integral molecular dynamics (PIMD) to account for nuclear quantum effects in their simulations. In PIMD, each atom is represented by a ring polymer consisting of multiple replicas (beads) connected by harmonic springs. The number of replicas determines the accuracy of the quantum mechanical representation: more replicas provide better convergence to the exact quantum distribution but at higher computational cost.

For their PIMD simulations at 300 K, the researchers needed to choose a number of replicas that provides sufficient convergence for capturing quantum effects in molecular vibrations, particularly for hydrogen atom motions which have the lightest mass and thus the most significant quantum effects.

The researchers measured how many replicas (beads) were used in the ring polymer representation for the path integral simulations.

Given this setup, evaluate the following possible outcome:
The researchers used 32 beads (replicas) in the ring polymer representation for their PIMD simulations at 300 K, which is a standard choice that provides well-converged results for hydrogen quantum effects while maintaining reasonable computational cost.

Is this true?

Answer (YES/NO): NO